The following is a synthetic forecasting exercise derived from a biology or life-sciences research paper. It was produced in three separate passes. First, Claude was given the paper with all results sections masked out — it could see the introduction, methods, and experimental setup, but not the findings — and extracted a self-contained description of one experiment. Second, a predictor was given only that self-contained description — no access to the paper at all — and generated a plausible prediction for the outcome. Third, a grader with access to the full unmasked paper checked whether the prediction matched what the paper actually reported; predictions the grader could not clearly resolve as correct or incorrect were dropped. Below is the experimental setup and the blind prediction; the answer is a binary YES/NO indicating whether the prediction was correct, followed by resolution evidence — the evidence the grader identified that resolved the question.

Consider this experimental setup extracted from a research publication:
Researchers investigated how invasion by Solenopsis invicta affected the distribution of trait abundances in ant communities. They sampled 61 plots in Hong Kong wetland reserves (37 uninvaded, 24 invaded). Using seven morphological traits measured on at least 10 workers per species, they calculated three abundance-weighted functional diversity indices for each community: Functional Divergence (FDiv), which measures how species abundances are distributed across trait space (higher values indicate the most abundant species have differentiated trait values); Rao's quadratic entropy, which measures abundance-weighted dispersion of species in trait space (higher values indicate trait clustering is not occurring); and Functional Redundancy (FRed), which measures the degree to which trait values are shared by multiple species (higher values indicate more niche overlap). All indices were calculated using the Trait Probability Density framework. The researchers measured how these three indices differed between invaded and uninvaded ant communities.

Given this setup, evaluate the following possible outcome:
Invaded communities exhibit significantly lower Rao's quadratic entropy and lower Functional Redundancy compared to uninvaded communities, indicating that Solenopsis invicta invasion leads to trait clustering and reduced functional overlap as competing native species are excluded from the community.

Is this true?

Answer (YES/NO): NO